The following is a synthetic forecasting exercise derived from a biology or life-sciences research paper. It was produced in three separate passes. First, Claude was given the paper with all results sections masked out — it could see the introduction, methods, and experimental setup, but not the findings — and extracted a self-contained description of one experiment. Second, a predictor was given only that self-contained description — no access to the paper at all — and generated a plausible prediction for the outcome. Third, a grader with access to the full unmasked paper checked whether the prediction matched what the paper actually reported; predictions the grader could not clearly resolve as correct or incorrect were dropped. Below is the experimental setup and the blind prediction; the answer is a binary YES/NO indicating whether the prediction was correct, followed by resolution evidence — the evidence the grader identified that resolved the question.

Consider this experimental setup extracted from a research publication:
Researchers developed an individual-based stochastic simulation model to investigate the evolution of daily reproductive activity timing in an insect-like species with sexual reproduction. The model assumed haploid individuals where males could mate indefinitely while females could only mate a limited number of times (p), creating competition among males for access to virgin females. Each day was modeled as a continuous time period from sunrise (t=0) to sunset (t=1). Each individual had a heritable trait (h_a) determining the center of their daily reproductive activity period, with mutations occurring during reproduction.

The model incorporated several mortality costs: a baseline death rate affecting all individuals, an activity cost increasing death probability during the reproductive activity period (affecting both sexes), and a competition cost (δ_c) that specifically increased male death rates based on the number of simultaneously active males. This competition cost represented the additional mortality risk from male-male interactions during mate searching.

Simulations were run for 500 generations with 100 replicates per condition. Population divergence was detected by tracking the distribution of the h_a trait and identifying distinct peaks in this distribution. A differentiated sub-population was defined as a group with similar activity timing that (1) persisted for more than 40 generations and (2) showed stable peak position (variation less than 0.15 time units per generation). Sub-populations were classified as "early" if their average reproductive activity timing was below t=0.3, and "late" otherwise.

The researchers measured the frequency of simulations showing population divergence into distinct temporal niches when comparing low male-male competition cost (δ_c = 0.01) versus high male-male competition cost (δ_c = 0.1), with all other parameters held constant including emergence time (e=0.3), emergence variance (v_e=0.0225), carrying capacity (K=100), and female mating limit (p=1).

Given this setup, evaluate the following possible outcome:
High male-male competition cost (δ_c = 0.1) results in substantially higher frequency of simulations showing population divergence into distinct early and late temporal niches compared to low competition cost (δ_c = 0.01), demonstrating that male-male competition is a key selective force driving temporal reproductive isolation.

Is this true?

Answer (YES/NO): NO